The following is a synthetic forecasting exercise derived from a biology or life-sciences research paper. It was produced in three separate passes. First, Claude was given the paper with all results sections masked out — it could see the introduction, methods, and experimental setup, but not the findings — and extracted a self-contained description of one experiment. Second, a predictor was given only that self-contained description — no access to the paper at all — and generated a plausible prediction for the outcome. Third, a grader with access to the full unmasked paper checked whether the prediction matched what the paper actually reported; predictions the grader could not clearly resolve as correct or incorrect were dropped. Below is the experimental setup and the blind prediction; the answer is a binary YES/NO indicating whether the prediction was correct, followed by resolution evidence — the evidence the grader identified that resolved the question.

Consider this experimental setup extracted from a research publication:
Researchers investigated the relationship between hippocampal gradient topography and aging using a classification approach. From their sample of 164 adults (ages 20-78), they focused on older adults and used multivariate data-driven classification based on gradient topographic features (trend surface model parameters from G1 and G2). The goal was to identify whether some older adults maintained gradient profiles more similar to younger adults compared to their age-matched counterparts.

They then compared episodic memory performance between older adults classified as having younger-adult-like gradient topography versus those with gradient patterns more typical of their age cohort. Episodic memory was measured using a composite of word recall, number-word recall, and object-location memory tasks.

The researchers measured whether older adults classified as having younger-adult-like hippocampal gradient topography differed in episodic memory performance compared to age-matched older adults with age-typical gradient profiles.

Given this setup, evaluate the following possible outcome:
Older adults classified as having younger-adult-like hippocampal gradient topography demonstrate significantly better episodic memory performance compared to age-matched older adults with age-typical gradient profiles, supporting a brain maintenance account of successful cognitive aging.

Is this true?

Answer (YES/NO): NO